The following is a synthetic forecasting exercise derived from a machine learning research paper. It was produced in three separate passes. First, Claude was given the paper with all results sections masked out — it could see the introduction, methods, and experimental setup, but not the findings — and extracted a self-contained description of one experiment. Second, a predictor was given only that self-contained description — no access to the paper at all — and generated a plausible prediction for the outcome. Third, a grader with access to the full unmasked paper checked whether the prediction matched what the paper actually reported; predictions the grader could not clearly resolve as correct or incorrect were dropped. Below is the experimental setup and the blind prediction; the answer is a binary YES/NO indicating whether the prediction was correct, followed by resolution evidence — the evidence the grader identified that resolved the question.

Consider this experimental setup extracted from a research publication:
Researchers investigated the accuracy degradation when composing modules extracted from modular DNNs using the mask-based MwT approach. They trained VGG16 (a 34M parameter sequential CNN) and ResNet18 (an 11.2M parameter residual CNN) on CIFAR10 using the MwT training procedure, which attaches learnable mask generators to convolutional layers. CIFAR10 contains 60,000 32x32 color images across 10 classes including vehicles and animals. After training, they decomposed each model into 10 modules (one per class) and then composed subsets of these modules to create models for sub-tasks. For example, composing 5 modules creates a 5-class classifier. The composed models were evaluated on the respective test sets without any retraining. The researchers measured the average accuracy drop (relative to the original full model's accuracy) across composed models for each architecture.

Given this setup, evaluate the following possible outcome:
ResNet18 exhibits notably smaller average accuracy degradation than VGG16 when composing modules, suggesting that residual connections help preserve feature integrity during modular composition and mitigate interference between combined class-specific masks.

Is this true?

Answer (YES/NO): NO